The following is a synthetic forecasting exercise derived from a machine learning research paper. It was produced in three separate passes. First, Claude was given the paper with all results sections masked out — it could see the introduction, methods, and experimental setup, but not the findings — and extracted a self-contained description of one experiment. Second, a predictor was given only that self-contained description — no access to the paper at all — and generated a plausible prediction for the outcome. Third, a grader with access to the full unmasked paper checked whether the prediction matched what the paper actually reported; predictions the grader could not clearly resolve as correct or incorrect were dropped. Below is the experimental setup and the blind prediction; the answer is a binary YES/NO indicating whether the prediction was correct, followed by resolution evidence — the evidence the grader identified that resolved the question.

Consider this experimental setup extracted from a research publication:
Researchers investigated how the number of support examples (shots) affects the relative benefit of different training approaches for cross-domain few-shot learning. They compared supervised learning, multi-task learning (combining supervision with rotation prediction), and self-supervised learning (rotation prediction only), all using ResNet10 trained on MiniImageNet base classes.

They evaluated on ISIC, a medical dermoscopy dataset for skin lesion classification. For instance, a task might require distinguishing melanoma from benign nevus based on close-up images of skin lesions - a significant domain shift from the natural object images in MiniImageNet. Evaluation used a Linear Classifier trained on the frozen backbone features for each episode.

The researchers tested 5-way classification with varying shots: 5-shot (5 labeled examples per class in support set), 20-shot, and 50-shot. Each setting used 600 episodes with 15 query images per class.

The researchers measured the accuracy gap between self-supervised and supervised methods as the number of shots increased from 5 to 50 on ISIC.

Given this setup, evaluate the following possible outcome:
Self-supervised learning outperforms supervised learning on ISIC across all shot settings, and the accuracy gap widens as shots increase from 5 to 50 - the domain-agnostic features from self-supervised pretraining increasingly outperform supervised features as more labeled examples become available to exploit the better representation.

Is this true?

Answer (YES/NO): YES